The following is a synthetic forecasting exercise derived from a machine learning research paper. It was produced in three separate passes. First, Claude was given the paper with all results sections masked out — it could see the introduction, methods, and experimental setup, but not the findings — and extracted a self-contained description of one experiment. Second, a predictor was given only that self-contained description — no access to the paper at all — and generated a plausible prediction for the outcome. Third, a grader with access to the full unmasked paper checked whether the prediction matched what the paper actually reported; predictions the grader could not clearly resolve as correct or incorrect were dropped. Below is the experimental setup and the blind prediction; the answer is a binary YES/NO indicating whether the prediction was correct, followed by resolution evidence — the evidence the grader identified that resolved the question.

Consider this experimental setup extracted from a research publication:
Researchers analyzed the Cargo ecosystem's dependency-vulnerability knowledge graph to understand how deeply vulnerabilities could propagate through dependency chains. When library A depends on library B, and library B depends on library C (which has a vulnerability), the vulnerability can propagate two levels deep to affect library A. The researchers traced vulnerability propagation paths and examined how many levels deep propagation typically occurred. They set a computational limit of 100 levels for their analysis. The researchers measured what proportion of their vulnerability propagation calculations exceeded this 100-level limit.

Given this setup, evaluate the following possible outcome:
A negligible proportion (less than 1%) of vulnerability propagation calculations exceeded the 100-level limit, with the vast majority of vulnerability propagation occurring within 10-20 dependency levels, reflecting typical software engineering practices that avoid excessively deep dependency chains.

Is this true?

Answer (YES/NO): NO